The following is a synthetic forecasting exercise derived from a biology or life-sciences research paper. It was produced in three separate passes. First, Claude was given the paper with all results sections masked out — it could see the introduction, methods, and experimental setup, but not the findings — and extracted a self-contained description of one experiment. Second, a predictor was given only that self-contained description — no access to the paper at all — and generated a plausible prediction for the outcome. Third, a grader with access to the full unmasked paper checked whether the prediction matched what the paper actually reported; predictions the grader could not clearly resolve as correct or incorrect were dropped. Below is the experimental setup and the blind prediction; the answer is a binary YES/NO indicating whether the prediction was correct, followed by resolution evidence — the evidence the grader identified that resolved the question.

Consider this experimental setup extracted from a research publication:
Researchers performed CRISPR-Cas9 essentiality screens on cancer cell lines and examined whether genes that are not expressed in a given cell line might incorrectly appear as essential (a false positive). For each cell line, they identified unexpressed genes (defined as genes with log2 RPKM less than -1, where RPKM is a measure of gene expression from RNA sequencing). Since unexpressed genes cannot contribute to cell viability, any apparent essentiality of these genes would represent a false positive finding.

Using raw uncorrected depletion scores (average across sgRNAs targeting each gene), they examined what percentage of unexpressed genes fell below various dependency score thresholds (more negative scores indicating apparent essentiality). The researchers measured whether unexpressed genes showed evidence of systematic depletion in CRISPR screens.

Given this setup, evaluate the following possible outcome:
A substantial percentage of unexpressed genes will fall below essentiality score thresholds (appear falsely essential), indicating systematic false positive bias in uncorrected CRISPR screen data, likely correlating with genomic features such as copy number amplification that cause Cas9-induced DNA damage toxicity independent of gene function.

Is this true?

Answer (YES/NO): YES